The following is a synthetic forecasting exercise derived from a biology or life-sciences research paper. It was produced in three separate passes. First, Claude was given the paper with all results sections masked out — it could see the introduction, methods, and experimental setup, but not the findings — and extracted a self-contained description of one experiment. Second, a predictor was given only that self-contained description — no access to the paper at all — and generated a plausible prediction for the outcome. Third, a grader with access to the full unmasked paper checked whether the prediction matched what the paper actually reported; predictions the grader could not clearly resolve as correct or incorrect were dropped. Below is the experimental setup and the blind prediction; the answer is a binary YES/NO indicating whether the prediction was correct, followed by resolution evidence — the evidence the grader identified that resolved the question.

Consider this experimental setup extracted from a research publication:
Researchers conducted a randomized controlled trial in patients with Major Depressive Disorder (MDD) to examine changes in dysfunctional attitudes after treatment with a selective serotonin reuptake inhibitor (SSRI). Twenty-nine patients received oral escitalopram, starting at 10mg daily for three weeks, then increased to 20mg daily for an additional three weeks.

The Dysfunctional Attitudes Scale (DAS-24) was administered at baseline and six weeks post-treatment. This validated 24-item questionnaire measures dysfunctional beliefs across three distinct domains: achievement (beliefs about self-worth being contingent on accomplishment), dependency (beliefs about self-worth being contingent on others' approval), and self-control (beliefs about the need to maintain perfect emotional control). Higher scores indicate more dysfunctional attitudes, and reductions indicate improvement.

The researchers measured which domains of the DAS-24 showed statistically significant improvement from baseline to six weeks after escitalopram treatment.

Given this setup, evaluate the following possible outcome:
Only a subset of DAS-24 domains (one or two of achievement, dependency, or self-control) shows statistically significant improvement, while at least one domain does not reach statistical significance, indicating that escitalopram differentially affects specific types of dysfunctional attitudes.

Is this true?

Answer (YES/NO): YES